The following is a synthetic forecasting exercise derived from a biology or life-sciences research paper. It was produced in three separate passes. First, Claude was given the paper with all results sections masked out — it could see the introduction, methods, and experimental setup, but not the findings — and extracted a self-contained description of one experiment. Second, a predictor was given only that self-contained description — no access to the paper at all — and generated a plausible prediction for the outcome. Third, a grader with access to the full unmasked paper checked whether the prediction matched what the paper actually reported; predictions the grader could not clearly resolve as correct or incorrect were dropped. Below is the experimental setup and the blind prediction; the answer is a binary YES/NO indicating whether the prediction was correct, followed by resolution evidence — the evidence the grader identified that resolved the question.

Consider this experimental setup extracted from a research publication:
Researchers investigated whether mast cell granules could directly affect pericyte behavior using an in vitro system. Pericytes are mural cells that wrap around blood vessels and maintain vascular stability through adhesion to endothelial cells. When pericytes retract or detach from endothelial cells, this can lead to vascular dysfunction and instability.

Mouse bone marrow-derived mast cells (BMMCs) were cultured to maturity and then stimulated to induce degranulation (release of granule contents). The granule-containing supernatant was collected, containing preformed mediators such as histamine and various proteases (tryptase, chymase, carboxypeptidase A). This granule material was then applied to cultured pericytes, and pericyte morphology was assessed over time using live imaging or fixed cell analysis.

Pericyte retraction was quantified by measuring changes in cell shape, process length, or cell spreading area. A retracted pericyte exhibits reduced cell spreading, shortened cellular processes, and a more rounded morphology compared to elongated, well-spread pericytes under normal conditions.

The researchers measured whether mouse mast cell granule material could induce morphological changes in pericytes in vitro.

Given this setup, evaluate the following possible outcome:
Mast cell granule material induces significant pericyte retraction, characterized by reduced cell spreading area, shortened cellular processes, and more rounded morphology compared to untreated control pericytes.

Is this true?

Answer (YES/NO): YES